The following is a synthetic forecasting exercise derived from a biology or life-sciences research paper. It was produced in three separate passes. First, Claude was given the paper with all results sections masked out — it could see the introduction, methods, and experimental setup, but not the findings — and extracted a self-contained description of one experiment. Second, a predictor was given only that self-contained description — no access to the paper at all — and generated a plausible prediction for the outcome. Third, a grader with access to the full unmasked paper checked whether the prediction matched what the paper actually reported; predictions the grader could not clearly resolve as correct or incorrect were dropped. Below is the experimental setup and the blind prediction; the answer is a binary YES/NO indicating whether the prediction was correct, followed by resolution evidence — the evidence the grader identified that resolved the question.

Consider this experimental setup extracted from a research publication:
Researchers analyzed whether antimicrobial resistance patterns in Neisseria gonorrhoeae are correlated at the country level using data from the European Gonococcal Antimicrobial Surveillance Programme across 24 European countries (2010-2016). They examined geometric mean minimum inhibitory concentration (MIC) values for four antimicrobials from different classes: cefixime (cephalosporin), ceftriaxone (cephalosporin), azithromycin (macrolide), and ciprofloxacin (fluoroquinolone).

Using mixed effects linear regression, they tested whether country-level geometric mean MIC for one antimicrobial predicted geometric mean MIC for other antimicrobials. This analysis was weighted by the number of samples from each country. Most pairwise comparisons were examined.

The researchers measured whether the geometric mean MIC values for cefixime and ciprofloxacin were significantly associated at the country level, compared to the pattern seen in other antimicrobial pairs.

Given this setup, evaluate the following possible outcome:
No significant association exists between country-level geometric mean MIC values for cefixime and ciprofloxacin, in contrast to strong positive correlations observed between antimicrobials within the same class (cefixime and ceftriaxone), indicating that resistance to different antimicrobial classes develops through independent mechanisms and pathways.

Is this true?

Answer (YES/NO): NO